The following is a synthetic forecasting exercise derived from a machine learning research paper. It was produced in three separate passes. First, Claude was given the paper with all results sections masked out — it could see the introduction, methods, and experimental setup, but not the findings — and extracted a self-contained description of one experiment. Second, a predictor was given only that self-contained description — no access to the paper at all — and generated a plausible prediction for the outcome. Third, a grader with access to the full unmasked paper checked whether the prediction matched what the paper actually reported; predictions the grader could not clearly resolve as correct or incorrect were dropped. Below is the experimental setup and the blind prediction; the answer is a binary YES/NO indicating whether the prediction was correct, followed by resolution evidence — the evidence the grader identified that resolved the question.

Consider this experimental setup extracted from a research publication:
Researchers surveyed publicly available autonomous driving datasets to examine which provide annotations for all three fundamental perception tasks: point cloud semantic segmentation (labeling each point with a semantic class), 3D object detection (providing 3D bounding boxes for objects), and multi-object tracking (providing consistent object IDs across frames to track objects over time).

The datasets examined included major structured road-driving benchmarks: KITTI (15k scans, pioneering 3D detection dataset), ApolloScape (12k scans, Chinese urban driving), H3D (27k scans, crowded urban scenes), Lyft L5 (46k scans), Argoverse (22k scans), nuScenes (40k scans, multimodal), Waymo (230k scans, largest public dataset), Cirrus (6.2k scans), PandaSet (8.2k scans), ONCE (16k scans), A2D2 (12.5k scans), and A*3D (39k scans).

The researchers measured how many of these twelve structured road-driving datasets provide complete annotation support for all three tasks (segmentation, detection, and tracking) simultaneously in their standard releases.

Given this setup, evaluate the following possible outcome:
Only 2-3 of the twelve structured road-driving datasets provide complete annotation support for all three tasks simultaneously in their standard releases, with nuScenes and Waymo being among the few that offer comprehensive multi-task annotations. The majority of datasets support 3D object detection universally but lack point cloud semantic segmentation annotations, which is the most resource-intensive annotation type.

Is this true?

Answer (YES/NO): NO